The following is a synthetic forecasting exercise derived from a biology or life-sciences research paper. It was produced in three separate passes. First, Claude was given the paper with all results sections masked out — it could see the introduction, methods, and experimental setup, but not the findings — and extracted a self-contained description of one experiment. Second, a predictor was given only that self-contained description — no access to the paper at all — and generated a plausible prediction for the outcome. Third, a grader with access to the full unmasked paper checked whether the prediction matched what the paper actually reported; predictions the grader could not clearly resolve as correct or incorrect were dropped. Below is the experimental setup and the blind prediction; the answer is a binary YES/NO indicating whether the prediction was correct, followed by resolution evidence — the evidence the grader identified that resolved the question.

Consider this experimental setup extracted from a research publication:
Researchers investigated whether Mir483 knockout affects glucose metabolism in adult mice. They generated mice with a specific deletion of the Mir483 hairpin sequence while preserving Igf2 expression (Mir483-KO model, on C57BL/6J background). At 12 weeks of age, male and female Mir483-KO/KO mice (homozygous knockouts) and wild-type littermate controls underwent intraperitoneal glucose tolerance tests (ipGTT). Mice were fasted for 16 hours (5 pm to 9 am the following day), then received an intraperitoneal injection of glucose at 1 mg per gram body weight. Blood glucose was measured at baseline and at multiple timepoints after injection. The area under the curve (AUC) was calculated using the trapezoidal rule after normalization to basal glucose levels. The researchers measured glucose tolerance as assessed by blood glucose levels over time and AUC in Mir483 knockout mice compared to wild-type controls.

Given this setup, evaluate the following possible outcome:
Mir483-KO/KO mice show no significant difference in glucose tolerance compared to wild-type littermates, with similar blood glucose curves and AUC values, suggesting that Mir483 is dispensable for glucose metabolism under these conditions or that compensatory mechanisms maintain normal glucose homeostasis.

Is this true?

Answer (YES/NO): YES